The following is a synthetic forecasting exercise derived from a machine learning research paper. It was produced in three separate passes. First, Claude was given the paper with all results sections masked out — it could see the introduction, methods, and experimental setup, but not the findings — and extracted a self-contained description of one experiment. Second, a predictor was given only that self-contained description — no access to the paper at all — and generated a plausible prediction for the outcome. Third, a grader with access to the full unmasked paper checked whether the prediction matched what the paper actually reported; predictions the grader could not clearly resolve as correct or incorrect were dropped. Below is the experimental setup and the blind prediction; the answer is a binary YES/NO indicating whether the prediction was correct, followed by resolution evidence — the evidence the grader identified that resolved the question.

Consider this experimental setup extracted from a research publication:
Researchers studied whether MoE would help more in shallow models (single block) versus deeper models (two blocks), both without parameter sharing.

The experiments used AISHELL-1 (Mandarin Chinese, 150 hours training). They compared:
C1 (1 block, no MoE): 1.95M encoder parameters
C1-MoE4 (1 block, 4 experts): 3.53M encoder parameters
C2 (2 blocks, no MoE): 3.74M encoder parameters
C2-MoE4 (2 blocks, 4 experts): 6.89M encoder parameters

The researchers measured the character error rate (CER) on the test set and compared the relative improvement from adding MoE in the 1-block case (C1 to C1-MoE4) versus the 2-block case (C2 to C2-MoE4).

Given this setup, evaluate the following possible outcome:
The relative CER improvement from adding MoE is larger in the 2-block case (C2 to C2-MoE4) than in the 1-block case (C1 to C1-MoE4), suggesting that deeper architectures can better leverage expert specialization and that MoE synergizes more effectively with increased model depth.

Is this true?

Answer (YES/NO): NO